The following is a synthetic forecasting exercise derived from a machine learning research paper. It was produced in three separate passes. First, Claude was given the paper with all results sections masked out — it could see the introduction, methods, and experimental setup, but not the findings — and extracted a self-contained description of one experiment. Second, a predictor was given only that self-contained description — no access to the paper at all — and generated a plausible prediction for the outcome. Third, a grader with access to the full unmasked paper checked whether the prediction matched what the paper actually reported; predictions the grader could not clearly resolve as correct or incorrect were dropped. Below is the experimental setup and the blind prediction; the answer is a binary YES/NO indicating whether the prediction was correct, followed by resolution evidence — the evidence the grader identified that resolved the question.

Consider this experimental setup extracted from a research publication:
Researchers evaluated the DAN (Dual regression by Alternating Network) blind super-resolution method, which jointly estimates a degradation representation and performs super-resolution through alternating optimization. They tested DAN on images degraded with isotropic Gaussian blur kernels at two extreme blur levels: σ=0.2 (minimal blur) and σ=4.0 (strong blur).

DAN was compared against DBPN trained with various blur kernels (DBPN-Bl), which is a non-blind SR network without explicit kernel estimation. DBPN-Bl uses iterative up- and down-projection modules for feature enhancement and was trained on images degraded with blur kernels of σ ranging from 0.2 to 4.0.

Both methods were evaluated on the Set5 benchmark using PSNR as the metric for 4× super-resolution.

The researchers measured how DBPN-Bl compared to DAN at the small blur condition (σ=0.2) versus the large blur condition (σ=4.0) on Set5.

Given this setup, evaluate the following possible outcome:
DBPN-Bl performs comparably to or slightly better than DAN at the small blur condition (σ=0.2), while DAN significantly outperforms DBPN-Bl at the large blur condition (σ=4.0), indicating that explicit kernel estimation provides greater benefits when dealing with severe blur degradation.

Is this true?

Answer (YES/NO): NO